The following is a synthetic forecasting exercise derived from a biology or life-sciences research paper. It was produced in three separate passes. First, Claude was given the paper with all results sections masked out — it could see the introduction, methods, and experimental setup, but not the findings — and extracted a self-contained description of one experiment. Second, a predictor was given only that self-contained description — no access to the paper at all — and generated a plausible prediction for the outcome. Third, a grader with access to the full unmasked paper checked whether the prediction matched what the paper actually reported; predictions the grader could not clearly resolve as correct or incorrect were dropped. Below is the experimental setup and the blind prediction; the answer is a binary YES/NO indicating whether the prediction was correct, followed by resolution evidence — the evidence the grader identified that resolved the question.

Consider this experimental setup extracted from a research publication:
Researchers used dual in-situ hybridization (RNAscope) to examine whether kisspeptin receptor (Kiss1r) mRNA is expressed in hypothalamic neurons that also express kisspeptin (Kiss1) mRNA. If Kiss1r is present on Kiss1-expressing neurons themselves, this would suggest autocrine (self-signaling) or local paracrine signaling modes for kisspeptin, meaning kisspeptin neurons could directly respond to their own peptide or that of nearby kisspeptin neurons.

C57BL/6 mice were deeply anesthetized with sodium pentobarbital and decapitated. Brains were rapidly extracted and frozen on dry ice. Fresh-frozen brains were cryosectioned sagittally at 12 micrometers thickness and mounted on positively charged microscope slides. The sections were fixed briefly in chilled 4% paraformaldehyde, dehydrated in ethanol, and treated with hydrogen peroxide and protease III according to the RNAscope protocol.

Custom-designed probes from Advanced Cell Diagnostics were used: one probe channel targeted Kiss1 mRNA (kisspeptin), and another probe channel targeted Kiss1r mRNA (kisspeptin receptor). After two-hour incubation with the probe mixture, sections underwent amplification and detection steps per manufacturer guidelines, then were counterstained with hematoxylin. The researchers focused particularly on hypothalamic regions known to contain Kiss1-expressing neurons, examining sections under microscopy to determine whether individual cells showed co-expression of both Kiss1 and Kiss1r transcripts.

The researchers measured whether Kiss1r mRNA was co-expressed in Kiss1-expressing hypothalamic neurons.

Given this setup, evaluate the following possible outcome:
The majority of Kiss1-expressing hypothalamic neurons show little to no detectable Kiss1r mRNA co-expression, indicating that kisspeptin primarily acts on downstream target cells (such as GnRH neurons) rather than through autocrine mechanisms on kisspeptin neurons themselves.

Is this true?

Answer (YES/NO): NO